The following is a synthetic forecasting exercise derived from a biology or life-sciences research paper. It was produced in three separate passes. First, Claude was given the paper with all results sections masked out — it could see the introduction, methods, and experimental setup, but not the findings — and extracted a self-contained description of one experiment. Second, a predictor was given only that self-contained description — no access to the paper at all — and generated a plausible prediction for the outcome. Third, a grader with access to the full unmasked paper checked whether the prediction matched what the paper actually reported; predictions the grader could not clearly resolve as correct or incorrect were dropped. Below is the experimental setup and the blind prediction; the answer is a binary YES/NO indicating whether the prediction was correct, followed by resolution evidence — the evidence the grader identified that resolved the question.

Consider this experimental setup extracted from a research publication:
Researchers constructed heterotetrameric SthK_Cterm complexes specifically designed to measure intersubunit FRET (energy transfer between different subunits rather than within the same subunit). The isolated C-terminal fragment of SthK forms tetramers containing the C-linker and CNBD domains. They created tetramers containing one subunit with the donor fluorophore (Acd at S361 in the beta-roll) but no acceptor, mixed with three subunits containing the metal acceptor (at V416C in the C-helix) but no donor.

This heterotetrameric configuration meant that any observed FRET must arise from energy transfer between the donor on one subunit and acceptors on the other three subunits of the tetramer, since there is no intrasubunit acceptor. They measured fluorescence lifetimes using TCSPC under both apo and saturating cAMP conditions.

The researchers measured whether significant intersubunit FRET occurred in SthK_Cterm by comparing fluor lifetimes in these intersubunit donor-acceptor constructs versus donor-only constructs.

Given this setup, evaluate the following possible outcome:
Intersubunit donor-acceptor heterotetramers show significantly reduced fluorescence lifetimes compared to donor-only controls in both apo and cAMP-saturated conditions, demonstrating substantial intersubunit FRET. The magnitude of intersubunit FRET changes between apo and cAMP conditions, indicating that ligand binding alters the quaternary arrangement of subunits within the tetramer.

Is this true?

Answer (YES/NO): YES